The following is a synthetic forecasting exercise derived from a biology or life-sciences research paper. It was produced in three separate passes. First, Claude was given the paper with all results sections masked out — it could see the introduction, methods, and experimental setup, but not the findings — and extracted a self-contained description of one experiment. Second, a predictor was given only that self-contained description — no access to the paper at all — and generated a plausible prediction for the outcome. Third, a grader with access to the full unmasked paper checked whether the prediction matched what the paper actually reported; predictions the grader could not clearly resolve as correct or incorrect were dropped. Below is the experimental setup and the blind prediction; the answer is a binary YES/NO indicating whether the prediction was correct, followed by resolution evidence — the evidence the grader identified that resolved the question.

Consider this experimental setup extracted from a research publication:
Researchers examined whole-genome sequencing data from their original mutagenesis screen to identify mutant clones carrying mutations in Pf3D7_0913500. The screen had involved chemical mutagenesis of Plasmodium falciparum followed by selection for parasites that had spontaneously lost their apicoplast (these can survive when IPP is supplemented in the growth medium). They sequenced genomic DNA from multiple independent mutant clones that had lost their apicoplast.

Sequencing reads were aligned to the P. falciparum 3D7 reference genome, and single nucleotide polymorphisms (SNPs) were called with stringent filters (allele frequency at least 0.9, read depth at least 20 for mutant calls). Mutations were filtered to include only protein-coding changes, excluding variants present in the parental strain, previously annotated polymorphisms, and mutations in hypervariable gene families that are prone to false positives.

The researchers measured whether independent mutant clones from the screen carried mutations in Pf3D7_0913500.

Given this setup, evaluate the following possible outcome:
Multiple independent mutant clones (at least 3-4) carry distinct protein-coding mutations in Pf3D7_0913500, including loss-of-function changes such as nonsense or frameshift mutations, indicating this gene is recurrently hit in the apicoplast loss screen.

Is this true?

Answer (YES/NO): NO